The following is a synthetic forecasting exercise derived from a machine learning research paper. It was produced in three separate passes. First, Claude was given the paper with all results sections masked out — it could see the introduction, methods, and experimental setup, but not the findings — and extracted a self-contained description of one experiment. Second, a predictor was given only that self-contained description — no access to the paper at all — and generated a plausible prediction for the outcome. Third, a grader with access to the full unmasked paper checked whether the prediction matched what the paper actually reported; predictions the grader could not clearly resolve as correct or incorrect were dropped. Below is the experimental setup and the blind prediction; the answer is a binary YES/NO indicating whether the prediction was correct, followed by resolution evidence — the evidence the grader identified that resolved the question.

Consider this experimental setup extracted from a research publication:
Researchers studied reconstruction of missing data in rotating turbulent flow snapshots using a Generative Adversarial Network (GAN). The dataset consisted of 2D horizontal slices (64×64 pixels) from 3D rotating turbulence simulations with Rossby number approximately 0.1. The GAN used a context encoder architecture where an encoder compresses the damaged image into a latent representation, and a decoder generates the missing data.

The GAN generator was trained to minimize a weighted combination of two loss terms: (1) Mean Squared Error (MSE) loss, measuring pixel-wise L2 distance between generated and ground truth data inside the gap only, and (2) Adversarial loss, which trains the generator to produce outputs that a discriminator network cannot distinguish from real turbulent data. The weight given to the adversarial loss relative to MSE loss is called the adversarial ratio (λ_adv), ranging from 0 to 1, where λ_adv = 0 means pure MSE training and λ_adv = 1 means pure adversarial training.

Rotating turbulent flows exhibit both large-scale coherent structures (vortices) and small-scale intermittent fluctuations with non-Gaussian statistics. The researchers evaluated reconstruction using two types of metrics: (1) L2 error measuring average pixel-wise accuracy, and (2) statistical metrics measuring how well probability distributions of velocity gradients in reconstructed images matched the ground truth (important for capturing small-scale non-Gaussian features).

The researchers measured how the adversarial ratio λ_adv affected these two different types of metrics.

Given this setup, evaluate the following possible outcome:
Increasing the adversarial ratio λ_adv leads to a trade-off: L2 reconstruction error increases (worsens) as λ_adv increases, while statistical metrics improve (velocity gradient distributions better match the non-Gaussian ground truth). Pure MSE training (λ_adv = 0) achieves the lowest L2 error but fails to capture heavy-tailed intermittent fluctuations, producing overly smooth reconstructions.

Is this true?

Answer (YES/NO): NO